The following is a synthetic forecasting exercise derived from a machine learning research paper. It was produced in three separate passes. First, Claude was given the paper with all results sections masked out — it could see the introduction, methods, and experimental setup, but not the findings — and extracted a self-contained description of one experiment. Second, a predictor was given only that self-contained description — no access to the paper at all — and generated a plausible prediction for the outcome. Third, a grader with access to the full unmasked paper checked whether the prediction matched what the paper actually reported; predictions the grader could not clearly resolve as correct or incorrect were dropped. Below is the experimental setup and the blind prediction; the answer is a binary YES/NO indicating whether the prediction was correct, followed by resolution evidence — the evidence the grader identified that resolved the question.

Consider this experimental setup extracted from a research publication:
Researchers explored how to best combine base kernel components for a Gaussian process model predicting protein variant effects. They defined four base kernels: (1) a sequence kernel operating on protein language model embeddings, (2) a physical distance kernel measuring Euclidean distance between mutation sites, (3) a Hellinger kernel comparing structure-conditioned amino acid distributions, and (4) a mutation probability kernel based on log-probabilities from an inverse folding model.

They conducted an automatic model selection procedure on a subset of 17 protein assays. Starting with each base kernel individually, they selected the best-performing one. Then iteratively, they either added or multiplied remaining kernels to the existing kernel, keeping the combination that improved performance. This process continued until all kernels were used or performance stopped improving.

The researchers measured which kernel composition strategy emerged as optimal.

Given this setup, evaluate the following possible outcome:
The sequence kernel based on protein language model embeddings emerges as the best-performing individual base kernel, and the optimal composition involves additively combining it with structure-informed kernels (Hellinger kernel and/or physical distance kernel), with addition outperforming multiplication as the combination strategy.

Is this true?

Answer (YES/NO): NO